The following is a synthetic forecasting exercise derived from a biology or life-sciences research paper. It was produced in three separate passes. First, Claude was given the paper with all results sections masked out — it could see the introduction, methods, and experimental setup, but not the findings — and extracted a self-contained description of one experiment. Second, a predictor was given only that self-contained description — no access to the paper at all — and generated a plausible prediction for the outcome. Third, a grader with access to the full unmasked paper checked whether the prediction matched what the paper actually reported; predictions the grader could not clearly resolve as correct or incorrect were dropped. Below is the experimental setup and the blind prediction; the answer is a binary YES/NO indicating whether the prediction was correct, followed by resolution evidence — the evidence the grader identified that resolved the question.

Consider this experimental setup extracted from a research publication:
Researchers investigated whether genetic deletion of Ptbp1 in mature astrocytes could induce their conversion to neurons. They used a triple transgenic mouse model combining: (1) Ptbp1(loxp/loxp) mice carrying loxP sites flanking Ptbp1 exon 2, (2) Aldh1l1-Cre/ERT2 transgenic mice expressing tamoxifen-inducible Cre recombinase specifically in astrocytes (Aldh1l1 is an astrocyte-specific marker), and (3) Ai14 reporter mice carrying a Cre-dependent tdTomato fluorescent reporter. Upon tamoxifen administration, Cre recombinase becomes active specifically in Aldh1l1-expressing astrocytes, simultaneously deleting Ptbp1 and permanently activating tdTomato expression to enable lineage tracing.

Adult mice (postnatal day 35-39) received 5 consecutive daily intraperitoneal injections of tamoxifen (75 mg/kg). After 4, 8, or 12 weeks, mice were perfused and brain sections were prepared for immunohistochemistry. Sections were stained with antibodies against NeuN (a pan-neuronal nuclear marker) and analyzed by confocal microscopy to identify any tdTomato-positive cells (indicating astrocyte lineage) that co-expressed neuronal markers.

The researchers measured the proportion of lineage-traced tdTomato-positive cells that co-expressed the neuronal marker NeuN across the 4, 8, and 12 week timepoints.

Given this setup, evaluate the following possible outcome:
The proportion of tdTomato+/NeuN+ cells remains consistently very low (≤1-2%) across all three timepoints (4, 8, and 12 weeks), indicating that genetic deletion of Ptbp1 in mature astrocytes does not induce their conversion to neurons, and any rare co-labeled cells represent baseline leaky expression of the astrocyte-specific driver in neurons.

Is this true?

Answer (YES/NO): YES